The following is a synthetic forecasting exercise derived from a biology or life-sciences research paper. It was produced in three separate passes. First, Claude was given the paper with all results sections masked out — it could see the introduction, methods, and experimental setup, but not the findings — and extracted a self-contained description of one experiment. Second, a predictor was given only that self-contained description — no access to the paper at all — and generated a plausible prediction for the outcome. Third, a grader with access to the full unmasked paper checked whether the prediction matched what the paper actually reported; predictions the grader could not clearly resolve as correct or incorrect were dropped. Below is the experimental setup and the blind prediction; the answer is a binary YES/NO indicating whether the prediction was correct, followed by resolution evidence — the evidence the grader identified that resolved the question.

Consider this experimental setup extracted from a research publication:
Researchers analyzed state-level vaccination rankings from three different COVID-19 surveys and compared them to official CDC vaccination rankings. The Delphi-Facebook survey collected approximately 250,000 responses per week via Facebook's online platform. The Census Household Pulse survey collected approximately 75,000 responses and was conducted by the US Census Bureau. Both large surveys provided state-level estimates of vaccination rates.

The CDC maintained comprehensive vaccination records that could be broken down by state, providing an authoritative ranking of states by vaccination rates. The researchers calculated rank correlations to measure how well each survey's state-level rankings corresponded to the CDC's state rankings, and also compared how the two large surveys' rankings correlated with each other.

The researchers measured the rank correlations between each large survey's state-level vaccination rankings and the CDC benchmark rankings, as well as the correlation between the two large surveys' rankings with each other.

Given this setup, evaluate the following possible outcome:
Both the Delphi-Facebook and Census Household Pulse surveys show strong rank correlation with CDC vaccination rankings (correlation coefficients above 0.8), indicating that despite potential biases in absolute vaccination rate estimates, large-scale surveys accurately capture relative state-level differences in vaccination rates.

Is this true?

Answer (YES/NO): NO